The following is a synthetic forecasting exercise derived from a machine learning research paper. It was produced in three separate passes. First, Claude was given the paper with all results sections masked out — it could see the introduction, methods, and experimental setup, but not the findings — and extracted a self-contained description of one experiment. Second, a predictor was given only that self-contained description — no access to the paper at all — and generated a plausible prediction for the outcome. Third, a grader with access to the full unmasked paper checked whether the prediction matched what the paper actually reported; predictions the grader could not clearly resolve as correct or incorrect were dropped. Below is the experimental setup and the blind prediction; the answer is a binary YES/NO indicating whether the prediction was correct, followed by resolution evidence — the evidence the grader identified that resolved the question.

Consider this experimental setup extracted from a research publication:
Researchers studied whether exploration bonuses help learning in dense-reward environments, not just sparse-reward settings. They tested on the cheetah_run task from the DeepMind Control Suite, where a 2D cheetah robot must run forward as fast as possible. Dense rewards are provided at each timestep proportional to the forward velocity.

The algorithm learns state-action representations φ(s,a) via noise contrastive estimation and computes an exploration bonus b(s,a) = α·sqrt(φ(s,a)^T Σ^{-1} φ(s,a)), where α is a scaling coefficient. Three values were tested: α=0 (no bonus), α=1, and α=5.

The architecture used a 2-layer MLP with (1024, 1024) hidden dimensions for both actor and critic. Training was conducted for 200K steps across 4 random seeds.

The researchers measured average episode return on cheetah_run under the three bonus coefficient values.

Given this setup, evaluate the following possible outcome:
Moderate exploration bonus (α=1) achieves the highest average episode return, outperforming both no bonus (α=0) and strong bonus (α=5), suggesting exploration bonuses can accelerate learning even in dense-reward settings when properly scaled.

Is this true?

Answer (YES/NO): NO